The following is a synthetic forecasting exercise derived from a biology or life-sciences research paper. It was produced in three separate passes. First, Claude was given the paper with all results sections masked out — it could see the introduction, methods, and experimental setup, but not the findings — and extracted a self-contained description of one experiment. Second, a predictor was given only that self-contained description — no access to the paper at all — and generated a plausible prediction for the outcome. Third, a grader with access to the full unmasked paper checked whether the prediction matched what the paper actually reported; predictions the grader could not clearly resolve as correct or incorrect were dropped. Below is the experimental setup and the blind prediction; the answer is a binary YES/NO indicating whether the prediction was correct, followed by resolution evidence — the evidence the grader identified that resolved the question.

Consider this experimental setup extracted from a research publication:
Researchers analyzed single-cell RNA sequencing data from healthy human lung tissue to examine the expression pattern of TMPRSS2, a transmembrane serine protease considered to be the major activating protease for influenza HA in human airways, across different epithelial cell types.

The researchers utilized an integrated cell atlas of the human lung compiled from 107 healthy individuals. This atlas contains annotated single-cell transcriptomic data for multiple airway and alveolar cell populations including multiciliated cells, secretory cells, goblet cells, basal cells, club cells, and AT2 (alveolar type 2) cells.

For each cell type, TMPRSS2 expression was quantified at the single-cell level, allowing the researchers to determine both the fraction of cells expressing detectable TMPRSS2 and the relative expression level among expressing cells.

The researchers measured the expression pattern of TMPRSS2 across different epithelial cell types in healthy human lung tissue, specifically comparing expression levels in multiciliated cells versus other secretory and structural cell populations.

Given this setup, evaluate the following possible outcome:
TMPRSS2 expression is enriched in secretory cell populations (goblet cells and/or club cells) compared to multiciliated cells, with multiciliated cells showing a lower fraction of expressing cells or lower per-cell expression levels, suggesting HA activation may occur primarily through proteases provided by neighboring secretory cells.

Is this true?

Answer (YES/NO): NO